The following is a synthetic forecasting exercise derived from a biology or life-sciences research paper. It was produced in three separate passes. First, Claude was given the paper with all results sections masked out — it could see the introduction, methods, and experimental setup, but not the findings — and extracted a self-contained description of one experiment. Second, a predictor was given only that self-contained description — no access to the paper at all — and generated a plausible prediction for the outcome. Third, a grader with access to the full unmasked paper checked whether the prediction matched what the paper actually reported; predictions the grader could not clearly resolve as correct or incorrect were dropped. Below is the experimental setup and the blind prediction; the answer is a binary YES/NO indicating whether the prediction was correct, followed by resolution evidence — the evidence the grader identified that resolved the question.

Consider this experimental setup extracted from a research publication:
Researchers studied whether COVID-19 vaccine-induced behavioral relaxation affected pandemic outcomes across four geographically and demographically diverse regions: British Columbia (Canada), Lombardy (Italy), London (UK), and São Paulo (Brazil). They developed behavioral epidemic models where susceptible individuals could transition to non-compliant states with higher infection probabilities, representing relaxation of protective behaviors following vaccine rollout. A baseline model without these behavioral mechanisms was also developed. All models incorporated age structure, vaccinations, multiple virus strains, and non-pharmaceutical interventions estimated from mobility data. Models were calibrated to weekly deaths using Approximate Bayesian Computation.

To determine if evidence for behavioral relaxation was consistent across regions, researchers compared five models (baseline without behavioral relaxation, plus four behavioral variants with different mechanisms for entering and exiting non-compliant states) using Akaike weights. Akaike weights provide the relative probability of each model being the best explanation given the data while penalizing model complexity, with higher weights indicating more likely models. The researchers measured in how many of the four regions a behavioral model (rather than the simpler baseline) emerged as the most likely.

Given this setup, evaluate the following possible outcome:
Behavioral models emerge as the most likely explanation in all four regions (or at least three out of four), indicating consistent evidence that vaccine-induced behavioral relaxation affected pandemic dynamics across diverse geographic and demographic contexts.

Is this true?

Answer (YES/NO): NO